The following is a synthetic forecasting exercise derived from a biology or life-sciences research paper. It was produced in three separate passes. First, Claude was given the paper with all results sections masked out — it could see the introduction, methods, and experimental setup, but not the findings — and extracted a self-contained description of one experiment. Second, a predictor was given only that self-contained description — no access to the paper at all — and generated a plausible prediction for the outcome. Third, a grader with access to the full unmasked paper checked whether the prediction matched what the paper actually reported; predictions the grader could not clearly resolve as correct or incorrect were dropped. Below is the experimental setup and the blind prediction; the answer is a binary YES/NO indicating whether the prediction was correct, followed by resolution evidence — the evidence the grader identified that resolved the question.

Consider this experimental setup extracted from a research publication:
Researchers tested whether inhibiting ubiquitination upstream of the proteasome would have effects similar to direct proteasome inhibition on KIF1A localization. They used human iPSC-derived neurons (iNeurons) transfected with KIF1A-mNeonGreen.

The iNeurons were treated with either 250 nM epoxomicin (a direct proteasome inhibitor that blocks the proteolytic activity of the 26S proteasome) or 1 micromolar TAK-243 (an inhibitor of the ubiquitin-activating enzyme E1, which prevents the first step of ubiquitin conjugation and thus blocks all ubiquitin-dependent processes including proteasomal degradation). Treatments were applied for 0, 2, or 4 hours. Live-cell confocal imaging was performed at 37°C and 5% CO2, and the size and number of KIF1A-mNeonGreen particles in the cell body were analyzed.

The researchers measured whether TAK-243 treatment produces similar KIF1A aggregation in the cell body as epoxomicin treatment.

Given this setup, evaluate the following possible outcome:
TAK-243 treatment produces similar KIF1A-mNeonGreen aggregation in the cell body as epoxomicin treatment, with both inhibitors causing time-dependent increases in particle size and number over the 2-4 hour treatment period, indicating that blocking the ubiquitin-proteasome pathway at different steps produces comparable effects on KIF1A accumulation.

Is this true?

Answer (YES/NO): NO